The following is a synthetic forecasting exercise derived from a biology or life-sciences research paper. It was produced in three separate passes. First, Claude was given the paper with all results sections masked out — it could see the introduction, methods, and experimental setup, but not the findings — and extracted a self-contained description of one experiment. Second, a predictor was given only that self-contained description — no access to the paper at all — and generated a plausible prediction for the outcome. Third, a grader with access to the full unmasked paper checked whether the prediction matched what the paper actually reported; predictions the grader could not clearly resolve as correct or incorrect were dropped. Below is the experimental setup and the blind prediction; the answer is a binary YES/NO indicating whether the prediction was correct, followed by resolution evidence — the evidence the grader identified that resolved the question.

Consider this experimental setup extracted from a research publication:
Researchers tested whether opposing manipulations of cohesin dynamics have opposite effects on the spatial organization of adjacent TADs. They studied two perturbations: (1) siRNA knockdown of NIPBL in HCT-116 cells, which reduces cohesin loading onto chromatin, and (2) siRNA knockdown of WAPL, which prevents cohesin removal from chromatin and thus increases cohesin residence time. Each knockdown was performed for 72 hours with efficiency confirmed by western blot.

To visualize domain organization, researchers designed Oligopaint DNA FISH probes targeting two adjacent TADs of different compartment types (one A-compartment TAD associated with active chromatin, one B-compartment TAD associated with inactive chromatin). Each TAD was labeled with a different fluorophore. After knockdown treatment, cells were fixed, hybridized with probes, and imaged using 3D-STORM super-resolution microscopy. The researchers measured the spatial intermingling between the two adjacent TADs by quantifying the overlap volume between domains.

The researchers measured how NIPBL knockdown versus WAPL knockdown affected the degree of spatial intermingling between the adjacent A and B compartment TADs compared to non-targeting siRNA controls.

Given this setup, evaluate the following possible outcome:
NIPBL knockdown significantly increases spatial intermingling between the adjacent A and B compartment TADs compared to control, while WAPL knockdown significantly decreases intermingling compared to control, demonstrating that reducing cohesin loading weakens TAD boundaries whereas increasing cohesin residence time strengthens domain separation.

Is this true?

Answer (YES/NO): NO